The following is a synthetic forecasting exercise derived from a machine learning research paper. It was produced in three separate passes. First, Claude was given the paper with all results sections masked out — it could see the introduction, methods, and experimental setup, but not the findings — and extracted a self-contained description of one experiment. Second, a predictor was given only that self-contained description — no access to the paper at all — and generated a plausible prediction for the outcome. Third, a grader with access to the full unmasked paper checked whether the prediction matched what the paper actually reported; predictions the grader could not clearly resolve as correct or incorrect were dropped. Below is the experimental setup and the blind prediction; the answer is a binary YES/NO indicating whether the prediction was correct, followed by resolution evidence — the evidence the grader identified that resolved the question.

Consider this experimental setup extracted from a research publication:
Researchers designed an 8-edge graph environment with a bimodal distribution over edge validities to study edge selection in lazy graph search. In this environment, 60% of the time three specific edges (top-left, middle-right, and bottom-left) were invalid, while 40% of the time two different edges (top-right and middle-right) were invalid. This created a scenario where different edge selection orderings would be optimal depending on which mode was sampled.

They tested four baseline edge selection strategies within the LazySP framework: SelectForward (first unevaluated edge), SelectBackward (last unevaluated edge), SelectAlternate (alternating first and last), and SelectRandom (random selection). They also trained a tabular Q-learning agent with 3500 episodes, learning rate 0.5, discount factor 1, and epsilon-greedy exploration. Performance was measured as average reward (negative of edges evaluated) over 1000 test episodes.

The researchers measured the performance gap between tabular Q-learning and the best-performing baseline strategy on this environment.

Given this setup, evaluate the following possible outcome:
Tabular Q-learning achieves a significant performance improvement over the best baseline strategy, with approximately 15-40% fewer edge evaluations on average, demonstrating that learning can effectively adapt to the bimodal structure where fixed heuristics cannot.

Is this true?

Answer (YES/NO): NO